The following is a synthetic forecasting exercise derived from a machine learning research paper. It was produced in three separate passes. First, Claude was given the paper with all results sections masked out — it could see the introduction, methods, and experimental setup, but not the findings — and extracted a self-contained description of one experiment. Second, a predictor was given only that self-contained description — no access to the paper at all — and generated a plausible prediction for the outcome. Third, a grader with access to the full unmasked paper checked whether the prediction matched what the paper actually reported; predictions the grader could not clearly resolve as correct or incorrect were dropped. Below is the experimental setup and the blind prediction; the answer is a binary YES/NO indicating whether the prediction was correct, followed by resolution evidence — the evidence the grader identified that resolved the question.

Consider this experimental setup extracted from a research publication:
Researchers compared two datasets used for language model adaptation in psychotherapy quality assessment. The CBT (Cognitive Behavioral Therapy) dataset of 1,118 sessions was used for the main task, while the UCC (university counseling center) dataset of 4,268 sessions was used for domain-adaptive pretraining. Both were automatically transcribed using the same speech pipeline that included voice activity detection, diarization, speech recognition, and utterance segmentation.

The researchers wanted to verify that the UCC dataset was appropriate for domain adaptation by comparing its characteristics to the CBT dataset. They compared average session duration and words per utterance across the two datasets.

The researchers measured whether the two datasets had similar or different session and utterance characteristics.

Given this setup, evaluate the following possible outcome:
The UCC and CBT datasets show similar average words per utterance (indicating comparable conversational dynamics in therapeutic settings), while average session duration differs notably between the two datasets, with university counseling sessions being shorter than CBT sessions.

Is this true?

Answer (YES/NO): NO